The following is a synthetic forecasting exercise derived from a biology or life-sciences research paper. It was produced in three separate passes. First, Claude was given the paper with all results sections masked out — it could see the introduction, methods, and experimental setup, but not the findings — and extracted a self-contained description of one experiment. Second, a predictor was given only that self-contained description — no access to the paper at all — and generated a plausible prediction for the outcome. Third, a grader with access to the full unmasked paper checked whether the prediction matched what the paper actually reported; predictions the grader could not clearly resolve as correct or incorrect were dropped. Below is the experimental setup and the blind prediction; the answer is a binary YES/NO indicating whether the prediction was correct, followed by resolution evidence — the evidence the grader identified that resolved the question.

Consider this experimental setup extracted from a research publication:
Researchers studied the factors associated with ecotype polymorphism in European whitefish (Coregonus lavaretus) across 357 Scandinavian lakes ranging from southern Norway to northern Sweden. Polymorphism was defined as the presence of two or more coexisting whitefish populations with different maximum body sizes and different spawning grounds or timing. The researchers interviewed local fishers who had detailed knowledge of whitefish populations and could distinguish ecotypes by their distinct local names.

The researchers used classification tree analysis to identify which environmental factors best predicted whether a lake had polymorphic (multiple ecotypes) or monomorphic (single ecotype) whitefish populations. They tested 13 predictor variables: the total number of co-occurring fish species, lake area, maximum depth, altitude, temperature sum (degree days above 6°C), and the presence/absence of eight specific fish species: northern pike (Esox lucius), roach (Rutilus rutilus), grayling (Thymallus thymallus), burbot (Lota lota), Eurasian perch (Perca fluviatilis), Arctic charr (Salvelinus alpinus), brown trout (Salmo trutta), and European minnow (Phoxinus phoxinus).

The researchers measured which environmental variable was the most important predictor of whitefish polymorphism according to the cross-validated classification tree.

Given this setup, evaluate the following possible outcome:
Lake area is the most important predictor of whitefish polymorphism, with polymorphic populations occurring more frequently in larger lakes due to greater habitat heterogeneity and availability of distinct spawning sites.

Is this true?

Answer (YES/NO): NO